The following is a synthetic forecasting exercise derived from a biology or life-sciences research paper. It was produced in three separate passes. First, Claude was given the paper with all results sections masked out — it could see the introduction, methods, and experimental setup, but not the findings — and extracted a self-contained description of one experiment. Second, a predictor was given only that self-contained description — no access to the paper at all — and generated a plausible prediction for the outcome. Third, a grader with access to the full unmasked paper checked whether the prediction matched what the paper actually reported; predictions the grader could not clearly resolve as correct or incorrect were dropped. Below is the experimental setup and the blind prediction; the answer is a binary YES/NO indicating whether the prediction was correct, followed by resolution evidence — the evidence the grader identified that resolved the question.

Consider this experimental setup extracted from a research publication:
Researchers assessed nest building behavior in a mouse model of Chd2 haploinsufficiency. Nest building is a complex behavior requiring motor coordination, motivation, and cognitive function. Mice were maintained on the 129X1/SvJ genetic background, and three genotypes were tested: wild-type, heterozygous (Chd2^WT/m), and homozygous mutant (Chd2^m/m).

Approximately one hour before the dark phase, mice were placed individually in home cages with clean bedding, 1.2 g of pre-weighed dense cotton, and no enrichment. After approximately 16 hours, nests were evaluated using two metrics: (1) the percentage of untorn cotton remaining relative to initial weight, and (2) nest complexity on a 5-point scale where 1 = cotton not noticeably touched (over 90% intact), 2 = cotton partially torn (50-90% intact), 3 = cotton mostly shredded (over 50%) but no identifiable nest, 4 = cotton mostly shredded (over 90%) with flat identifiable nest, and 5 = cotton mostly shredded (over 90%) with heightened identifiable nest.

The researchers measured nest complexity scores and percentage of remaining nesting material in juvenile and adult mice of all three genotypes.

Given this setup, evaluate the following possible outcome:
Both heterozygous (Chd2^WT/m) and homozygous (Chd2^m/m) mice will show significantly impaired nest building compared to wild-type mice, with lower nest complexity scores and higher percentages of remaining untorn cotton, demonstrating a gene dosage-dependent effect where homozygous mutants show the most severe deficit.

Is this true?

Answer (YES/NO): NO